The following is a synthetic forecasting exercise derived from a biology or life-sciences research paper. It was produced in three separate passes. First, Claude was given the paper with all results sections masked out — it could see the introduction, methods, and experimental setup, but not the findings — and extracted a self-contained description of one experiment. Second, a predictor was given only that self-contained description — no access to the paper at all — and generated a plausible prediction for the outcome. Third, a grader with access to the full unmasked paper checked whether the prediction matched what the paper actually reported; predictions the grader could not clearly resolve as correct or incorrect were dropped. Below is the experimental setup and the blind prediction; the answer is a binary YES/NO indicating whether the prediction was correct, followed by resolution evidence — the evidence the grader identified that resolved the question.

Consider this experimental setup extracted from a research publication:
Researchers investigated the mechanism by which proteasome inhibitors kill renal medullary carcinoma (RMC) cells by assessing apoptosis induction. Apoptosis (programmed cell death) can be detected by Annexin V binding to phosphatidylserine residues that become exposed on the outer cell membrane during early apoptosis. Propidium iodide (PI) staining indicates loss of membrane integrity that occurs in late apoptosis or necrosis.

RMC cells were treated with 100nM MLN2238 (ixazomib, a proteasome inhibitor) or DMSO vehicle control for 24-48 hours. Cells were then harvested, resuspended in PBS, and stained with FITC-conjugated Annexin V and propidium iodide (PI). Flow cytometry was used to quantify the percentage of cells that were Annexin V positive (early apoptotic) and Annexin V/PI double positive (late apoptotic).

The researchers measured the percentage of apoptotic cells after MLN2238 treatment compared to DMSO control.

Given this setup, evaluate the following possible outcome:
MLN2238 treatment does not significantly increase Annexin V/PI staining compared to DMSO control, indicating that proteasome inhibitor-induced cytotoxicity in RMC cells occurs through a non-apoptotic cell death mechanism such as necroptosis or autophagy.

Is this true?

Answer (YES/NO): NO